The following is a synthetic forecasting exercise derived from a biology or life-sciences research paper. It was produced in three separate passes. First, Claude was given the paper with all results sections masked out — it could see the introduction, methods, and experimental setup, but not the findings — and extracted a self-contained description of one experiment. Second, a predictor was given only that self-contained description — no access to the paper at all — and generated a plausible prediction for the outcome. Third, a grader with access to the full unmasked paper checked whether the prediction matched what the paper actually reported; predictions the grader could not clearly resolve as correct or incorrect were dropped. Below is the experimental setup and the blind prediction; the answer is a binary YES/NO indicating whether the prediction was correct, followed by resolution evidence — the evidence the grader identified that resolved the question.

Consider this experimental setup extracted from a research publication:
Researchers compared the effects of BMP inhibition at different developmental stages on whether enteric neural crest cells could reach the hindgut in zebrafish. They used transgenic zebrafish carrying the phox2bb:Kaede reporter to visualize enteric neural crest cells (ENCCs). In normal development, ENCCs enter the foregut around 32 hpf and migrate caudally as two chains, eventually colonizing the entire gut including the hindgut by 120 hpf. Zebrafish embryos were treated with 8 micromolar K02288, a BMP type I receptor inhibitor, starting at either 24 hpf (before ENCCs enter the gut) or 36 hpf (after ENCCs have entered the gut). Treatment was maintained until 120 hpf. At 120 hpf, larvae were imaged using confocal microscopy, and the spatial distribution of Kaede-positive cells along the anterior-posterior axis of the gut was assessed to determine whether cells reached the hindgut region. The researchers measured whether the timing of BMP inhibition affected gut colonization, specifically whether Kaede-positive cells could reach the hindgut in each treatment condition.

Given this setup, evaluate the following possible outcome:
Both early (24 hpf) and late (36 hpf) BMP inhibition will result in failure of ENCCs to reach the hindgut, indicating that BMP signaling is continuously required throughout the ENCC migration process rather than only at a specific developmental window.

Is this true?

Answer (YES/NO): NO